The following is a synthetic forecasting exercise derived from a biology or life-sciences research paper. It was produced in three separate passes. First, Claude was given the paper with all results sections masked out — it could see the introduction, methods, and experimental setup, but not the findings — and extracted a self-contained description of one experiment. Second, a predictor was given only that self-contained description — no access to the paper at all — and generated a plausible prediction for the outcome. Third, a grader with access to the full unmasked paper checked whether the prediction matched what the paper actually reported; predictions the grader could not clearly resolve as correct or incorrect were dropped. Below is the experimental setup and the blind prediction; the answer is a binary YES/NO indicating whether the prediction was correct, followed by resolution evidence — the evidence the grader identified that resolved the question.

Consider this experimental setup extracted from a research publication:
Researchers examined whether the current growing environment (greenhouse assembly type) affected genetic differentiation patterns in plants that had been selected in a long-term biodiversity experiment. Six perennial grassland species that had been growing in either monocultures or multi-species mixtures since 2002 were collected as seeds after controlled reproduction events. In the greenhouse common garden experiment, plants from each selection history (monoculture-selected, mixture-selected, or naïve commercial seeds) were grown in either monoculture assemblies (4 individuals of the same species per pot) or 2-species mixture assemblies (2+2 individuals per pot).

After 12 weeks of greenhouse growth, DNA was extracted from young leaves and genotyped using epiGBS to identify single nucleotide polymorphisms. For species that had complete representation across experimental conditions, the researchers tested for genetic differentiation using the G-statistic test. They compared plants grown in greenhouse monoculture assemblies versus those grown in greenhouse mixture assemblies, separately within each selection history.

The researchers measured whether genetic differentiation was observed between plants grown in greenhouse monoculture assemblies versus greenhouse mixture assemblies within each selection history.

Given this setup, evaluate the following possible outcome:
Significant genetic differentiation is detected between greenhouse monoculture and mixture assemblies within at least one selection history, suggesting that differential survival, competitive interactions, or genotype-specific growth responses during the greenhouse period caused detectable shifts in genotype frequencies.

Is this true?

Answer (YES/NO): NO